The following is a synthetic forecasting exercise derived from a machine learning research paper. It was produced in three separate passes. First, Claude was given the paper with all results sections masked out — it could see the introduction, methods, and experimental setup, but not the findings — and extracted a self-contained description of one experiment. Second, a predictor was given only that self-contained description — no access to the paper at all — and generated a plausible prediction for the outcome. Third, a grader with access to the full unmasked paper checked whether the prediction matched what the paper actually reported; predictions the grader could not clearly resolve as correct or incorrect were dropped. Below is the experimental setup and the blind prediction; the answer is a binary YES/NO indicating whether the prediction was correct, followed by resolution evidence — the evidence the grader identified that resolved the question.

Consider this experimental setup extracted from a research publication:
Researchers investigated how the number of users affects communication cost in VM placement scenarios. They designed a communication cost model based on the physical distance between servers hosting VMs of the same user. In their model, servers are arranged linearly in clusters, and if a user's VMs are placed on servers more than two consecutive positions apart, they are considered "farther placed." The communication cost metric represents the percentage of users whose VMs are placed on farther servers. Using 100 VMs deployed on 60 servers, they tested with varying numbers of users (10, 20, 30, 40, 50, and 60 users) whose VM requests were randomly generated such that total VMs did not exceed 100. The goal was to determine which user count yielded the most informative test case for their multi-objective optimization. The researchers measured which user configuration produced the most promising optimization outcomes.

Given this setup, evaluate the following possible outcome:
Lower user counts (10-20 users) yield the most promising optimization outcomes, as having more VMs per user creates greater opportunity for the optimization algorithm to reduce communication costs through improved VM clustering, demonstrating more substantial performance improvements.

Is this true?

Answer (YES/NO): NO